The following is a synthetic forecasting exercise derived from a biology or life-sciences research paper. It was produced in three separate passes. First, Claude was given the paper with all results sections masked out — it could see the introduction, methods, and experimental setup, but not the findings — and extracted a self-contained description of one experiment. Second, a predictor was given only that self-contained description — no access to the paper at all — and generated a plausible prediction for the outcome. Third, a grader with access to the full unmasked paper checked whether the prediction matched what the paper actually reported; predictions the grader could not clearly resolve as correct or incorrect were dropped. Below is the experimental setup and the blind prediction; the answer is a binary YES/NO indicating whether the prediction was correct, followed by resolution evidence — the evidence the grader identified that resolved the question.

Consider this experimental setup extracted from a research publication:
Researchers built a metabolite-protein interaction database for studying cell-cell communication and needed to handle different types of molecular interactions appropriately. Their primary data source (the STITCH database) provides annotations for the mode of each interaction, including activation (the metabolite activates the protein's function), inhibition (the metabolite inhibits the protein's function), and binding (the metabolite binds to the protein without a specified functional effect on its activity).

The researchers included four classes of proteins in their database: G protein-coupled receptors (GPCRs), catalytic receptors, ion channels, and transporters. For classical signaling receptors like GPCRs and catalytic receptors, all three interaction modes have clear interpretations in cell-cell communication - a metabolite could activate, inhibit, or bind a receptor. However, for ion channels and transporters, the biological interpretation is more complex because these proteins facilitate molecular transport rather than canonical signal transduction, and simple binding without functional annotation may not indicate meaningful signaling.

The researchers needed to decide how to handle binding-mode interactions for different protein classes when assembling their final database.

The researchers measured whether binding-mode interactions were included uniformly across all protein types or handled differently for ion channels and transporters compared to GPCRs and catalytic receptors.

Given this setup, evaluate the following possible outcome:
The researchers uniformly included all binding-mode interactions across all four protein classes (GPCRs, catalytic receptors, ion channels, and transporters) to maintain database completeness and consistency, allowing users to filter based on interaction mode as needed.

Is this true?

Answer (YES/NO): NO